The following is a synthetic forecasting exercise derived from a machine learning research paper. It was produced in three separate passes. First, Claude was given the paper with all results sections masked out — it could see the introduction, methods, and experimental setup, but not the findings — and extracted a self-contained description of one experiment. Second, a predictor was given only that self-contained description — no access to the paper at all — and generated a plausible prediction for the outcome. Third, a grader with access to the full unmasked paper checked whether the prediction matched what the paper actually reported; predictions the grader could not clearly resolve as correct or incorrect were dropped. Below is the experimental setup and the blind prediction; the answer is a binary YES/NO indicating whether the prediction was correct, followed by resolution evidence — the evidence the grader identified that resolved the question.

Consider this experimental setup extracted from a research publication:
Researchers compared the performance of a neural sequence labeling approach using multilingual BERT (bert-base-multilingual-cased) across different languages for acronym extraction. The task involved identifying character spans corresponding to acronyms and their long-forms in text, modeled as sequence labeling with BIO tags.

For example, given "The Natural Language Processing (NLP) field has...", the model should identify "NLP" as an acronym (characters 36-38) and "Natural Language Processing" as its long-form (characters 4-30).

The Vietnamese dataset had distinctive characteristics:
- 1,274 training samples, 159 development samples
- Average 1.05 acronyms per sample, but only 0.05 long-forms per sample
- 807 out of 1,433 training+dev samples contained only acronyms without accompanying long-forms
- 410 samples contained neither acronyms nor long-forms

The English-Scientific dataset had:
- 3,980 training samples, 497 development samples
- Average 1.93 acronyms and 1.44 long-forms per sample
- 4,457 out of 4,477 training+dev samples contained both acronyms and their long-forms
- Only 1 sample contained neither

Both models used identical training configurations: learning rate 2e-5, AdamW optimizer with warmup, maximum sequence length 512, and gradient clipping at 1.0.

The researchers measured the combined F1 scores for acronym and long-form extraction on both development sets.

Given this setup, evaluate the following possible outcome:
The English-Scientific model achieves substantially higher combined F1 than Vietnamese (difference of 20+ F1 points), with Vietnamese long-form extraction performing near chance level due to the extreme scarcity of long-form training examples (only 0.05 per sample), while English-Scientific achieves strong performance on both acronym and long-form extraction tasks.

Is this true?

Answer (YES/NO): NO